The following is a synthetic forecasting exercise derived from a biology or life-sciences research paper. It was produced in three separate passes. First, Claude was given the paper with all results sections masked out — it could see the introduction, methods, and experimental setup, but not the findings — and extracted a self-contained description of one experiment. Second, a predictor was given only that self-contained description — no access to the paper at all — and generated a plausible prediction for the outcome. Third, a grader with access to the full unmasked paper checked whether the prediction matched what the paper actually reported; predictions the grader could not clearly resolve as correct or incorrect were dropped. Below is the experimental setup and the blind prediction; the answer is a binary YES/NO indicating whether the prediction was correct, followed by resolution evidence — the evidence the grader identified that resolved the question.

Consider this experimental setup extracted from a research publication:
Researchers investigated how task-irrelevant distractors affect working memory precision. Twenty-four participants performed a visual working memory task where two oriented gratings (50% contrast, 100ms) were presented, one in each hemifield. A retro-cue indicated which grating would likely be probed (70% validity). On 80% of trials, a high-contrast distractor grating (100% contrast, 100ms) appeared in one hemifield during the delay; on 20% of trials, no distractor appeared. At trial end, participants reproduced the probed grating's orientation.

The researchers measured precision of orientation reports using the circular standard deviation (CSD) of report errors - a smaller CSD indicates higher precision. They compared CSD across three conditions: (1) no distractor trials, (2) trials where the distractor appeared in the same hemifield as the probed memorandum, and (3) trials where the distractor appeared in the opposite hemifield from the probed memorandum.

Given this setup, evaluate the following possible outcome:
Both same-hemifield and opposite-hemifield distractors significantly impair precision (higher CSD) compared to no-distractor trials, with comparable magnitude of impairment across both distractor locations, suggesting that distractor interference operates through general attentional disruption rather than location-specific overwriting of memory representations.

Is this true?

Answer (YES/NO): NO